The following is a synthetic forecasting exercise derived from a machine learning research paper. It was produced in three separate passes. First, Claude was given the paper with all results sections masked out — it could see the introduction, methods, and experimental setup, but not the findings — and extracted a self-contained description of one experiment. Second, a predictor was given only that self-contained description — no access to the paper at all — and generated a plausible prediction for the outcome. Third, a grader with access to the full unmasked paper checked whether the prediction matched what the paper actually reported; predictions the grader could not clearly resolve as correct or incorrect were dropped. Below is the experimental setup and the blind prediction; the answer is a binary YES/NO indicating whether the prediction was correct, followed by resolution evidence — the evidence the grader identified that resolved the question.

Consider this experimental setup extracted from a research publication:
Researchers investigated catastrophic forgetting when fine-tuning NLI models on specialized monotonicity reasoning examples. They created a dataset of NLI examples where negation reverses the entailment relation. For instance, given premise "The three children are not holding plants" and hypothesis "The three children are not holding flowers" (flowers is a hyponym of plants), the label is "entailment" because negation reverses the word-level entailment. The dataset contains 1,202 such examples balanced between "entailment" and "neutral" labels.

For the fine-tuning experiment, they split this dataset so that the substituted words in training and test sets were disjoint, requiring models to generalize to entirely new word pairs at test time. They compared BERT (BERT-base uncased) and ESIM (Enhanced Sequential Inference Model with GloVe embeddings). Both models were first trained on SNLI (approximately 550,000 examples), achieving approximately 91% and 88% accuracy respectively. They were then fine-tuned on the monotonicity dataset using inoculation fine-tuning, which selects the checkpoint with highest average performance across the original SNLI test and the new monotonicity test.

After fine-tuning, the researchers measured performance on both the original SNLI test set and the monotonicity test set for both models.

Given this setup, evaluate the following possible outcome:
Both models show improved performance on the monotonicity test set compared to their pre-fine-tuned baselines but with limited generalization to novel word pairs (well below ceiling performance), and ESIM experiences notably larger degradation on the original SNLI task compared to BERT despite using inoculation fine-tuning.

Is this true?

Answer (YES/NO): NO